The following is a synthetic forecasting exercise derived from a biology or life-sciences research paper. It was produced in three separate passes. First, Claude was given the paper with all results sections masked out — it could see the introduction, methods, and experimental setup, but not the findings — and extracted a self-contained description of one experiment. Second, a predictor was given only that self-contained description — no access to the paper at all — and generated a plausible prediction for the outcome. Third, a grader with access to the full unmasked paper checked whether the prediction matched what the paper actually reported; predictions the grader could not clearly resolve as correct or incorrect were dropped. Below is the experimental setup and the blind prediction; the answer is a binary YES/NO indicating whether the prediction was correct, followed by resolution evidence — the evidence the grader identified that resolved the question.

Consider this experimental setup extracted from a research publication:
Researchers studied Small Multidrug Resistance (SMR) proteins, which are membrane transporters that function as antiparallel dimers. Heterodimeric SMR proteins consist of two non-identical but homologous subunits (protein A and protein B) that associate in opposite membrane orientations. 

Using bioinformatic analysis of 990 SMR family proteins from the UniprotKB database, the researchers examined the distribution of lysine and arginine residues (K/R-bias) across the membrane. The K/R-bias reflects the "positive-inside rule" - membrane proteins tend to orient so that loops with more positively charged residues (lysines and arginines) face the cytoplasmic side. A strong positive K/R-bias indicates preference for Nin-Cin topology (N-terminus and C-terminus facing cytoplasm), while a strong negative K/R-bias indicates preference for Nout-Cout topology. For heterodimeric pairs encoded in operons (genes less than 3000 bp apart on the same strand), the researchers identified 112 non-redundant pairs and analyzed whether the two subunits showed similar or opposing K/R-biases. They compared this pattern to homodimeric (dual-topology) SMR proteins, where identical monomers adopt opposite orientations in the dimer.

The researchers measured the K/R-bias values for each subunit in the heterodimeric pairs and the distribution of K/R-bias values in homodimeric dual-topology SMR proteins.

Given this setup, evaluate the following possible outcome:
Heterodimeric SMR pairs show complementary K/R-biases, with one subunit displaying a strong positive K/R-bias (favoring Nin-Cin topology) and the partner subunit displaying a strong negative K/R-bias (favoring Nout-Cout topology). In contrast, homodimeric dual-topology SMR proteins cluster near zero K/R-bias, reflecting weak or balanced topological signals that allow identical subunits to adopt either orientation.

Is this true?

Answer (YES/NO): YES